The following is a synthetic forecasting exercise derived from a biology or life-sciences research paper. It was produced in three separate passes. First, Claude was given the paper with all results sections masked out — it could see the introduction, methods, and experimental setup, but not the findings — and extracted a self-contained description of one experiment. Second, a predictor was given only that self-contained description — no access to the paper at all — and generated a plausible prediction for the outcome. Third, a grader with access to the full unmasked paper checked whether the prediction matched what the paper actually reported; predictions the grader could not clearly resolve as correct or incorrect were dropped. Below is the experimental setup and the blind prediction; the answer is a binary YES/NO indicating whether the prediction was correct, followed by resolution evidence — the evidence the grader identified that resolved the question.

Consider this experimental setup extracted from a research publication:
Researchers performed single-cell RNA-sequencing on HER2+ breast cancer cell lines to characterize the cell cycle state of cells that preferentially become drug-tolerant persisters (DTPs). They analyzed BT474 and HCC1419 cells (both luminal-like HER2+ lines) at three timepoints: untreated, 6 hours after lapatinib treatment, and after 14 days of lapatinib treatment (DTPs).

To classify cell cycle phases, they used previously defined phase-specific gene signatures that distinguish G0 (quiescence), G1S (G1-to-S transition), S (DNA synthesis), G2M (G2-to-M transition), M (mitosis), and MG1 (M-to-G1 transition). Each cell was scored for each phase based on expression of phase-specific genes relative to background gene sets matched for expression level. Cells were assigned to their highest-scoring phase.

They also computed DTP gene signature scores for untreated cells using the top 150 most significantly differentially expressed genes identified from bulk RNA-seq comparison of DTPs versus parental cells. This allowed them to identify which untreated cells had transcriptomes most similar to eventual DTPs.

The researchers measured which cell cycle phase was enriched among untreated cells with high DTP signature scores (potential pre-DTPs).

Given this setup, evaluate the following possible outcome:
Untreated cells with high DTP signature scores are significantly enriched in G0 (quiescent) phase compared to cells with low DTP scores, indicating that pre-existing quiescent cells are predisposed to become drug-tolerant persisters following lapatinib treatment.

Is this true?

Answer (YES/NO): YES